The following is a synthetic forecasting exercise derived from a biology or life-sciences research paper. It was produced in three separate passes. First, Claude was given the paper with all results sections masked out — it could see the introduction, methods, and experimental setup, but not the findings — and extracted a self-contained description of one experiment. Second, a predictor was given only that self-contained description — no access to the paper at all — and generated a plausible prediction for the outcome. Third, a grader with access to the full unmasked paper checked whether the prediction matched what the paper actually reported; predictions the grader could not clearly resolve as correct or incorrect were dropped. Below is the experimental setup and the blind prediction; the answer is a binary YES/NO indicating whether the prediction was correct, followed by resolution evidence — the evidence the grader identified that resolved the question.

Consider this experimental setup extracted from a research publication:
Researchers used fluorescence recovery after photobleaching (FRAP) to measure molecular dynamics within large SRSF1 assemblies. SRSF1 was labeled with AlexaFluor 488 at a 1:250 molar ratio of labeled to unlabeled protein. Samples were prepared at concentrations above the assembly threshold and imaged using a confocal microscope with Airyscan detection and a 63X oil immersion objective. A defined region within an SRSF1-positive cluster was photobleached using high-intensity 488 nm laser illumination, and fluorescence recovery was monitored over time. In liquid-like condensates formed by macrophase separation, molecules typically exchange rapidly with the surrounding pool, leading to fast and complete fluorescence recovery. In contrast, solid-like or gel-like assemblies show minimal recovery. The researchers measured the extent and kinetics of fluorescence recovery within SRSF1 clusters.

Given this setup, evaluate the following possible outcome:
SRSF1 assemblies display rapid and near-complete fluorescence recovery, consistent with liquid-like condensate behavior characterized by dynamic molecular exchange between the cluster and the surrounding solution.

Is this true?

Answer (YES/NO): NO